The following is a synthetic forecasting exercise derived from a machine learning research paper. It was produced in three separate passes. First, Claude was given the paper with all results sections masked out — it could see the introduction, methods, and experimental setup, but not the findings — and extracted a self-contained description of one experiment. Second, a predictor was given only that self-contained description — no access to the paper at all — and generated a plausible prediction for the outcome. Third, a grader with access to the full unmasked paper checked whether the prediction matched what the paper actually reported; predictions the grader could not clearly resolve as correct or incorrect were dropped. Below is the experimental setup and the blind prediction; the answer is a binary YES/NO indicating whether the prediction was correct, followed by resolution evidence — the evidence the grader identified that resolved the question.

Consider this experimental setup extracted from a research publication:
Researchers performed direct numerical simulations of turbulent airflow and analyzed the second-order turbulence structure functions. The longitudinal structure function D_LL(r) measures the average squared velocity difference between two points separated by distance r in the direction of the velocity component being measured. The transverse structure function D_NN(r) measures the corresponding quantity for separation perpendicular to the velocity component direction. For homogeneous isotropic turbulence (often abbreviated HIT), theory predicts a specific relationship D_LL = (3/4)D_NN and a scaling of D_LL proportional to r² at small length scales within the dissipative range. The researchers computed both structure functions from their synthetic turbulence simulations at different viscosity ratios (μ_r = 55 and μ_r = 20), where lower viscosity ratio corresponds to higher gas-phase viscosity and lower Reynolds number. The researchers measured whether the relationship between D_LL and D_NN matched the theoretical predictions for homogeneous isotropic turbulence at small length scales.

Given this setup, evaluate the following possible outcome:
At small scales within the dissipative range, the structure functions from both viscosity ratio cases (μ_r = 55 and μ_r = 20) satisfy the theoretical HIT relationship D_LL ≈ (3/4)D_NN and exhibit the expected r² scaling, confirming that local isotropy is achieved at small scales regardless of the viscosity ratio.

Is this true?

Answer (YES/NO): YES